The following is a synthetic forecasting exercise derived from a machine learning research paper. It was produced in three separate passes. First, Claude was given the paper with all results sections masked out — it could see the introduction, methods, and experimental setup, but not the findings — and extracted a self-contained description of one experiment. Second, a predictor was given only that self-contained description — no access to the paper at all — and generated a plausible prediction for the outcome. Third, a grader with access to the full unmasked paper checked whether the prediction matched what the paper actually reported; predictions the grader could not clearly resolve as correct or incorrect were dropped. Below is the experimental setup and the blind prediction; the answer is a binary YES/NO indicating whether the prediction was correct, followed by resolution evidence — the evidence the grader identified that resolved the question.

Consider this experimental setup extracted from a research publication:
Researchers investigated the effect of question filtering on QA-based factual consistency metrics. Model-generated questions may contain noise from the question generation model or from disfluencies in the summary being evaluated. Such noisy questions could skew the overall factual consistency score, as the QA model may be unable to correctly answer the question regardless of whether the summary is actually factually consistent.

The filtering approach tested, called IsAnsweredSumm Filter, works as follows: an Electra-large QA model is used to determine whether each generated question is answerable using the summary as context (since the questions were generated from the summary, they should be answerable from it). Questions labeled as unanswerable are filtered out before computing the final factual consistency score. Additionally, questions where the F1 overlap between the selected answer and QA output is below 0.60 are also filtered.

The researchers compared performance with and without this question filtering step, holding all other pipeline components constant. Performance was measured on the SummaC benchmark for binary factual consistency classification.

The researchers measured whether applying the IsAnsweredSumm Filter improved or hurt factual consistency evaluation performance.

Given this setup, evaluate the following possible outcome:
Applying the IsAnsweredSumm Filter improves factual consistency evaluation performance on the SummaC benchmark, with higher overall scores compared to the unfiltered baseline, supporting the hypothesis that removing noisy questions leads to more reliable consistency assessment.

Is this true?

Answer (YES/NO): YES